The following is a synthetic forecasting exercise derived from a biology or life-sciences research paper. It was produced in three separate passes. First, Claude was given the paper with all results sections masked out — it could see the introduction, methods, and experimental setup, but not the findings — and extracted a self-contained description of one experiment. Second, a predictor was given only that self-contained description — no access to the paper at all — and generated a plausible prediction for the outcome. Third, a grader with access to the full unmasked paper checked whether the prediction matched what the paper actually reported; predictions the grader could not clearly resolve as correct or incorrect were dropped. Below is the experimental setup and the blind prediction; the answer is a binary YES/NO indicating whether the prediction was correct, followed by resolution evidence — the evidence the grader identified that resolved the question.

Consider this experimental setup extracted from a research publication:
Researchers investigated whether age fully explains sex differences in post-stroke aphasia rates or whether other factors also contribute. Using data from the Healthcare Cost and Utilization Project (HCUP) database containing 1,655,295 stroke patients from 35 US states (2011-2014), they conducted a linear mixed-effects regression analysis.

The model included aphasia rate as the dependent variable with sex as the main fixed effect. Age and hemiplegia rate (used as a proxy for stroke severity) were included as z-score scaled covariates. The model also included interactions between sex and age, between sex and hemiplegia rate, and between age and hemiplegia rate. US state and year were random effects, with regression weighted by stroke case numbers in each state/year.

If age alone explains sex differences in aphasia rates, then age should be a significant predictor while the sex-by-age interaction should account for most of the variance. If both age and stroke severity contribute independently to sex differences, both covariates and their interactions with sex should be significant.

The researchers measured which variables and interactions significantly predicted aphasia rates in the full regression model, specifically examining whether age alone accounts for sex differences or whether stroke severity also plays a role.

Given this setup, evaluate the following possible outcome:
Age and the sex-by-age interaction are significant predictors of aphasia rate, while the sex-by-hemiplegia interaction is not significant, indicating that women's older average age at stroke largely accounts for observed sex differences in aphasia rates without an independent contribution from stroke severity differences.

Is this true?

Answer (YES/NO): NO